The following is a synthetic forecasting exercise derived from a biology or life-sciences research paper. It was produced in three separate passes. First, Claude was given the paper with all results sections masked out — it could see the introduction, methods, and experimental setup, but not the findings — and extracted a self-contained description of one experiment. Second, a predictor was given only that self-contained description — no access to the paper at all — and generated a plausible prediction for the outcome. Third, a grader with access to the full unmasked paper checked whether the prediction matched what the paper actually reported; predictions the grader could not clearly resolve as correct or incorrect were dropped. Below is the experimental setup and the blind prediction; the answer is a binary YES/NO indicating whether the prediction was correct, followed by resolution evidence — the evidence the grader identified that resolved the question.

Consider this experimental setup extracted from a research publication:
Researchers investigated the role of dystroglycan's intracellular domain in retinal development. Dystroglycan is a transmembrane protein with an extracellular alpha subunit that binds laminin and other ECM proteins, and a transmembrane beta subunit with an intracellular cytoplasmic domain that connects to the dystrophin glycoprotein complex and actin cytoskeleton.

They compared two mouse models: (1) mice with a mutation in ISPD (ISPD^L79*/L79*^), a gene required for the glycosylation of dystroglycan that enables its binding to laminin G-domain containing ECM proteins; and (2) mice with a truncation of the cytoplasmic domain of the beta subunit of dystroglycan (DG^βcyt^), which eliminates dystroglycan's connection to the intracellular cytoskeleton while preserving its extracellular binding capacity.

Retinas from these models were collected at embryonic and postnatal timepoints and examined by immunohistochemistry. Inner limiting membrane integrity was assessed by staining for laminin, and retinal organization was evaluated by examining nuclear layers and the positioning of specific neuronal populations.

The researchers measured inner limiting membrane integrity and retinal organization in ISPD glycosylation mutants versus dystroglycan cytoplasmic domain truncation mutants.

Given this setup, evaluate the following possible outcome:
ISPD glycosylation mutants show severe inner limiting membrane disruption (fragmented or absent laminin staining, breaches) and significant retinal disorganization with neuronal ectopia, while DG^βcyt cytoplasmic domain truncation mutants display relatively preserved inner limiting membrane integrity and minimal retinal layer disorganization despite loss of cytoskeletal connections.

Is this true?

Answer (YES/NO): YES